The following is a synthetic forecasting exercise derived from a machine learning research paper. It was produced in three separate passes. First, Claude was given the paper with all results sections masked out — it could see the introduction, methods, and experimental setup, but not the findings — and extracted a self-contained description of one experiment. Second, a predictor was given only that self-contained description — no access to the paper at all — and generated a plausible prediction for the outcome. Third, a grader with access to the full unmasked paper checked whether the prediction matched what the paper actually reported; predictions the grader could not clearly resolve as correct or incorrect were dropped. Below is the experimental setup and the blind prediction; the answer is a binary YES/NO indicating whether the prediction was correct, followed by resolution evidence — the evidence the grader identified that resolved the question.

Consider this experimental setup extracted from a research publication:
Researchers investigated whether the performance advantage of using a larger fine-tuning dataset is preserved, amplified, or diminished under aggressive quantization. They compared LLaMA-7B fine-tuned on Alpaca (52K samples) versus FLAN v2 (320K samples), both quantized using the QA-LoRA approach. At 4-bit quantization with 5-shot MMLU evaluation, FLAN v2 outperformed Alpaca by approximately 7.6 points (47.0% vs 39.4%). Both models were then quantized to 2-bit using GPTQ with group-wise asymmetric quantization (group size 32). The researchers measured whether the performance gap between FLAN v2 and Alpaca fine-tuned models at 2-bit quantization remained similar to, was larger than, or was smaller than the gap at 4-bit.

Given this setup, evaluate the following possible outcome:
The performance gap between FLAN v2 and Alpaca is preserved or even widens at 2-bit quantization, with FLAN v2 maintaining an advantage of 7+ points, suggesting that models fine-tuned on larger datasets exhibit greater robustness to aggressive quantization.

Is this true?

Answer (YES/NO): NO